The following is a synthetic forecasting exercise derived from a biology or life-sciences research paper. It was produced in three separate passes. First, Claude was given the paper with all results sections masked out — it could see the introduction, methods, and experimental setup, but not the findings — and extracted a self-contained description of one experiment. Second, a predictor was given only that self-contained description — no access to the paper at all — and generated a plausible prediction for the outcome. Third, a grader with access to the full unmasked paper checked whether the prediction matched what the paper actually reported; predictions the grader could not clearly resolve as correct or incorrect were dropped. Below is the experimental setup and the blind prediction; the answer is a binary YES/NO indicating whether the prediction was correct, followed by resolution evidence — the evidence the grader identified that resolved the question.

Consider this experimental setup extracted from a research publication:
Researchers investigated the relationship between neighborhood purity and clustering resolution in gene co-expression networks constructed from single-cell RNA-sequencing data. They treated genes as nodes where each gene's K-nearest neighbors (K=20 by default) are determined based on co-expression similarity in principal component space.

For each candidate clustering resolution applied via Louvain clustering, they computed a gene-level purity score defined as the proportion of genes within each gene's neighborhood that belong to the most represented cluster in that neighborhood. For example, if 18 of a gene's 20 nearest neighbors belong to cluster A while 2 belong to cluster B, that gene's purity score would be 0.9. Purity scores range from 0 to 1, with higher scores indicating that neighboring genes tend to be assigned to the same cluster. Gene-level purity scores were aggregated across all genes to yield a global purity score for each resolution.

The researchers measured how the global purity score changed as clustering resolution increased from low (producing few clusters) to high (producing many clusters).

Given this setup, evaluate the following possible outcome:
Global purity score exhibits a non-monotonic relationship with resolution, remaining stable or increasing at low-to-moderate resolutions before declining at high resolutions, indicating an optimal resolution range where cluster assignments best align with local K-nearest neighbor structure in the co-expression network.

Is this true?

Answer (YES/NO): NO